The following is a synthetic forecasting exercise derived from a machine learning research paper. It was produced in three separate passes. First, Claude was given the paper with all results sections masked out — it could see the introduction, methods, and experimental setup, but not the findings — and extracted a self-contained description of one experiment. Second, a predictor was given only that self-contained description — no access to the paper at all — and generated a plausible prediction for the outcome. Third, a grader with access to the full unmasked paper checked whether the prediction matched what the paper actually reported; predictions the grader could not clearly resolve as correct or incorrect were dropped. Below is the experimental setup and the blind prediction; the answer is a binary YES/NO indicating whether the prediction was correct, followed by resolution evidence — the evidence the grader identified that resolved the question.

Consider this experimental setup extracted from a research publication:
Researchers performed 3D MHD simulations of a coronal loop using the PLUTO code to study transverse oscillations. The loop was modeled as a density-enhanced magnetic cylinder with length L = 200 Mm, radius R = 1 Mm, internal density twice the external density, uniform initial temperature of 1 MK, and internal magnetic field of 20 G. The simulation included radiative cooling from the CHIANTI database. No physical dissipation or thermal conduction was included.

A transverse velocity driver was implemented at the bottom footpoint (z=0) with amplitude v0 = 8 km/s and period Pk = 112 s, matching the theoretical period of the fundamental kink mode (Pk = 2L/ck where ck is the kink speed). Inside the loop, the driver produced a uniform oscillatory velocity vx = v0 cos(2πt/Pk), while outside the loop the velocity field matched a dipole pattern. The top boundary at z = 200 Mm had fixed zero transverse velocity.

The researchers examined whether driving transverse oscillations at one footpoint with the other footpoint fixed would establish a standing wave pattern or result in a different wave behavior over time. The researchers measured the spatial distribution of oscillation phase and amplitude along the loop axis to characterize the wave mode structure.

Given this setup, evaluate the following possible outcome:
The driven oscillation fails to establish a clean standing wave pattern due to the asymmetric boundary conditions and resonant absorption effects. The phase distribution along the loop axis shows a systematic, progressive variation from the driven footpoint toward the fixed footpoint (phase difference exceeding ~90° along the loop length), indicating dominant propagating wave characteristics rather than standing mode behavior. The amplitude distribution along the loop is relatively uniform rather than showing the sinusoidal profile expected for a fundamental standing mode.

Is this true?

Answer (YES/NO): NO